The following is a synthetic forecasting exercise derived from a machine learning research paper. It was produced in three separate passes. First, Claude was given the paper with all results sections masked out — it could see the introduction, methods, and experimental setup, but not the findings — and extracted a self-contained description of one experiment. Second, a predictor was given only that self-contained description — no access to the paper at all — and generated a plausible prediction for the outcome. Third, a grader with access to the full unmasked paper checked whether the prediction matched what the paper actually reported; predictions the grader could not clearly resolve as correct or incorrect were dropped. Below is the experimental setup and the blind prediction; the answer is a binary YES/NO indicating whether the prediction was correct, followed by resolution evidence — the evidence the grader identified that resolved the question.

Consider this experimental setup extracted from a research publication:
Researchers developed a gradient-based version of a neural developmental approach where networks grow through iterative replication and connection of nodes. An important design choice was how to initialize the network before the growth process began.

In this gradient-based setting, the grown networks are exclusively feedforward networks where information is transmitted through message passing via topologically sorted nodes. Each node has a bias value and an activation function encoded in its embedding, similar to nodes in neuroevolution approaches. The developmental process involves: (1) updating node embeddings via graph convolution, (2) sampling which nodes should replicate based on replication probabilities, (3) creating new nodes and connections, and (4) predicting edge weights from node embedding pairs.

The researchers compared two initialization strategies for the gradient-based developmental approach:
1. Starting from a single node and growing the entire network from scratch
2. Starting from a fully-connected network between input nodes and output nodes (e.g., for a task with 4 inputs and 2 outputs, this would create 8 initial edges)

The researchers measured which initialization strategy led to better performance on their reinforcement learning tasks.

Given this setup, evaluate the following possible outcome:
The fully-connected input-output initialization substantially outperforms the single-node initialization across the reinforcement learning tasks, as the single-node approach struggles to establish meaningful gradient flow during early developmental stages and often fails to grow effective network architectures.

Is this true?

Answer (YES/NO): NO